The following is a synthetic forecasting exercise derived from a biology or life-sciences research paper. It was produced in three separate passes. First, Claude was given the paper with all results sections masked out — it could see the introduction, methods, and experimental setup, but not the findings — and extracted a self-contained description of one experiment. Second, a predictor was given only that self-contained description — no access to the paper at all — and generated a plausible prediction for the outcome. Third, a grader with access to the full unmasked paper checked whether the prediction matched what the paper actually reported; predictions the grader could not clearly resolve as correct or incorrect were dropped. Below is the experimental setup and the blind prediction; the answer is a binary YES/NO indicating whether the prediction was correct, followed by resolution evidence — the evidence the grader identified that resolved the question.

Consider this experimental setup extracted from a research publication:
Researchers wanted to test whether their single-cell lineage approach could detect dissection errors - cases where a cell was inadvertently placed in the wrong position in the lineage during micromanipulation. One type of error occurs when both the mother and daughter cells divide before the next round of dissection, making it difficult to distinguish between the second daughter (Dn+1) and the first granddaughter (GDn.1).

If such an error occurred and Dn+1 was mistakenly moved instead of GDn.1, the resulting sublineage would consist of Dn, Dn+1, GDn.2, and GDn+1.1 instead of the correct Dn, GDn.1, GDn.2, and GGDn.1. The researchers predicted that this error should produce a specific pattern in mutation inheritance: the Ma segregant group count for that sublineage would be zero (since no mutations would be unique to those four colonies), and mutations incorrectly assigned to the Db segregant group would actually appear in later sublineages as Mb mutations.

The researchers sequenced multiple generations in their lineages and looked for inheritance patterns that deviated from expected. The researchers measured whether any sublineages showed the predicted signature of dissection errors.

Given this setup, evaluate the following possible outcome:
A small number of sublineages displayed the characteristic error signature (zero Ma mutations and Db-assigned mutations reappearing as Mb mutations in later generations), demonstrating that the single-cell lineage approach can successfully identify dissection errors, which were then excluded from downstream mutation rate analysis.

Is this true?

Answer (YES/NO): YES